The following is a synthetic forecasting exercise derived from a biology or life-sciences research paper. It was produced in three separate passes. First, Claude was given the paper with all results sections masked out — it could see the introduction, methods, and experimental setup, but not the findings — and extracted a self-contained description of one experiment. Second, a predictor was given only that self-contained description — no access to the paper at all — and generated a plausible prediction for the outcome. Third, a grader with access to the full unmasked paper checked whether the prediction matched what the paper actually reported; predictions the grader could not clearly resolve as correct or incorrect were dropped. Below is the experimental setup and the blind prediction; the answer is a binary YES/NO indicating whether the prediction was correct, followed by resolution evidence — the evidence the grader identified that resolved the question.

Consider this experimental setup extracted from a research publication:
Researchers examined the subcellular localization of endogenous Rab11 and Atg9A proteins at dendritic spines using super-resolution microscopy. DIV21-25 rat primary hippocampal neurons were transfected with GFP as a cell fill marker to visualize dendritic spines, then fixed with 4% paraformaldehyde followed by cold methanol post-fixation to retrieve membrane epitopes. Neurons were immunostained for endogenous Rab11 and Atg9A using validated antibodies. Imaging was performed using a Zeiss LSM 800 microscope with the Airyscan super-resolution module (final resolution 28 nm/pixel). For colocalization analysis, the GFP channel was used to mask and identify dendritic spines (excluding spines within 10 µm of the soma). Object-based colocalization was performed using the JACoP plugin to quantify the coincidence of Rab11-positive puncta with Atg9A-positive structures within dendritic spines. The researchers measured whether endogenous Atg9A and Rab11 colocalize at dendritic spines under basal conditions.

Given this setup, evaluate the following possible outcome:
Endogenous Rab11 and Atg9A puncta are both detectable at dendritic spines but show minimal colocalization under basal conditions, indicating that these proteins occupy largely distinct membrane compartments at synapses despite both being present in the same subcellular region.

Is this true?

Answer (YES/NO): NO